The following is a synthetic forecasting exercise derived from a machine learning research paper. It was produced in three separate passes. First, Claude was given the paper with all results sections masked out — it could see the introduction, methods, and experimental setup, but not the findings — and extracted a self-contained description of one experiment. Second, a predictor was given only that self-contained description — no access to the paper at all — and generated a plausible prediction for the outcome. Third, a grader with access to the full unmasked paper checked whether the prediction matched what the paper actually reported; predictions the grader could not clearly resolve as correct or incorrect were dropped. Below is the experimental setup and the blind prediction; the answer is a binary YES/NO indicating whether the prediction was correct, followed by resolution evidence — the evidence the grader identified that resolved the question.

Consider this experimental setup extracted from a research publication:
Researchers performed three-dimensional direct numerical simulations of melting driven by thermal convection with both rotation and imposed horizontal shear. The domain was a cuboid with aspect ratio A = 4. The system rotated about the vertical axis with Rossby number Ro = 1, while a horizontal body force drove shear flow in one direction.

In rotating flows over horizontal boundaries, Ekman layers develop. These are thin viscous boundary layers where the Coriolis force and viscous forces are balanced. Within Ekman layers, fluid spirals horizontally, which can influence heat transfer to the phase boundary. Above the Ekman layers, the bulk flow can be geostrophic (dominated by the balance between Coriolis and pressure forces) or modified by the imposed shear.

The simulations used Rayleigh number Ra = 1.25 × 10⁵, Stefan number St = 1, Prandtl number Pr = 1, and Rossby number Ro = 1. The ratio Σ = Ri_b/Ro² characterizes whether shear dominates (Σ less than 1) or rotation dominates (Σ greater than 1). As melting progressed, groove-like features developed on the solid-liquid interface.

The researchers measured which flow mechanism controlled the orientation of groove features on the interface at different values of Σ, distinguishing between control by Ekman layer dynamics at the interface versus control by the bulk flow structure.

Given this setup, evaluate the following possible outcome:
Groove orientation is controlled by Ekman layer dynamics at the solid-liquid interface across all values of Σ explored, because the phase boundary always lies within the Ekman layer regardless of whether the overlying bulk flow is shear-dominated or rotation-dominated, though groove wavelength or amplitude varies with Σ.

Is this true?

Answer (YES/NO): NO